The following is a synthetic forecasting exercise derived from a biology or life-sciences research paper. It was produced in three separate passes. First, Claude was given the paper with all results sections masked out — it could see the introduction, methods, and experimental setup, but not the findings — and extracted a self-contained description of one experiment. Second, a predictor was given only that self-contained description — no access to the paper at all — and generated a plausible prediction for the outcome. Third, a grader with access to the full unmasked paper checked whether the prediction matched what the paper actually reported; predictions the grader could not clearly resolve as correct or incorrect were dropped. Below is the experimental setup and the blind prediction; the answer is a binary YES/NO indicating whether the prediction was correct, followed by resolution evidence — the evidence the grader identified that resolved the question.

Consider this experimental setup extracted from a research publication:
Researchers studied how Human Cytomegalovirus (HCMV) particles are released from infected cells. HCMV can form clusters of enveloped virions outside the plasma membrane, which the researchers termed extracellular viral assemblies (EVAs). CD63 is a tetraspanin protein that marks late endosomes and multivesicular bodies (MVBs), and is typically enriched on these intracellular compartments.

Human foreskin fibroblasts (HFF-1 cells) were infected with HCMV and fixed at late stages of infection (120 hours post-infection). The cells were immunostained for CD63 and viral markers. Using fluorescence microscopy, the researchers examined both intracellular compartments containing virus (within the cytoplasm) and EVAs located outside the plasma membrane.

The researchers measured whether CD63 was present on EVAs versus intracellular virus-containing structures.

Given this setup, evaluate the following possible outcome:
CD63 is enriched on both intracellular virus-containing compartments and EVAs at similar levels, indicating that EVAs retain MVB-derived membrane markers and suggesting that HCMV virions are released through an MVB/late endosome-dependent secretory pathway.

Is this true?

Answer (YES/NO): NO